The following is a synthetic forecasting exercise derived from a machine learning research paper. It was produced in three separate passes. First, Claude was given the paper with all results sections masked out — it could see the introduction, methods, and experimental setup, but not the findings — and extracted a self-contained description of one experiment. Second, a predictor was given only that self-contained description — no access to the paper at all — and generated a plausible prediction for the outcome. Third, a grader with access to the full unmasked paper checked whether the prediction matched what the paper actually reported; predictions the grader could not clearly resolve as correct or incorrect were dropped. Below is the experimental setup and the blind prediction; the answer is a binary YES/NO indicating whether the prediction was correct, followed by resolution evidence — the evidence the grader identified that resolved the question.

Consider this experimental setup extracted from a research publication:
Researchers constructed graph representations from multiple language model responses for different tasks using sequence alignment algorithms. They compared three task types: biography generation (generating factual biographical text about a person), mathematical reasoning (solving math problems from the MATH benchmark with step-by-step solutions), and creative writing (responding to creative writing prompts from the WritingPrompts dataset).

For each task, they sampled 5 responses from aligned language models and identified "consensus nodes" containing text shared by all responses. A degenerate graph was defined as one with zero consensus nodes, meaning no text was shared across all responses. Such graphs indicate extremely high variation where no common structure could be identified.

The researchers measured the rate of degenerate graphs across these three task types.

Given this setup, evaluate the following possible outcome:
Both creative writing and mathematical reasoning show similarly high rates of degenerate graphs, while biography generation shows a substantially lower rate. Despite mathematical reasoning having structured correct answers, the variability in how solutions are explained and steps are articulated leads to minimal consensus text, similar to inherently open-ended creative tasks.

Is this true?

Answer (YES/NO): NO